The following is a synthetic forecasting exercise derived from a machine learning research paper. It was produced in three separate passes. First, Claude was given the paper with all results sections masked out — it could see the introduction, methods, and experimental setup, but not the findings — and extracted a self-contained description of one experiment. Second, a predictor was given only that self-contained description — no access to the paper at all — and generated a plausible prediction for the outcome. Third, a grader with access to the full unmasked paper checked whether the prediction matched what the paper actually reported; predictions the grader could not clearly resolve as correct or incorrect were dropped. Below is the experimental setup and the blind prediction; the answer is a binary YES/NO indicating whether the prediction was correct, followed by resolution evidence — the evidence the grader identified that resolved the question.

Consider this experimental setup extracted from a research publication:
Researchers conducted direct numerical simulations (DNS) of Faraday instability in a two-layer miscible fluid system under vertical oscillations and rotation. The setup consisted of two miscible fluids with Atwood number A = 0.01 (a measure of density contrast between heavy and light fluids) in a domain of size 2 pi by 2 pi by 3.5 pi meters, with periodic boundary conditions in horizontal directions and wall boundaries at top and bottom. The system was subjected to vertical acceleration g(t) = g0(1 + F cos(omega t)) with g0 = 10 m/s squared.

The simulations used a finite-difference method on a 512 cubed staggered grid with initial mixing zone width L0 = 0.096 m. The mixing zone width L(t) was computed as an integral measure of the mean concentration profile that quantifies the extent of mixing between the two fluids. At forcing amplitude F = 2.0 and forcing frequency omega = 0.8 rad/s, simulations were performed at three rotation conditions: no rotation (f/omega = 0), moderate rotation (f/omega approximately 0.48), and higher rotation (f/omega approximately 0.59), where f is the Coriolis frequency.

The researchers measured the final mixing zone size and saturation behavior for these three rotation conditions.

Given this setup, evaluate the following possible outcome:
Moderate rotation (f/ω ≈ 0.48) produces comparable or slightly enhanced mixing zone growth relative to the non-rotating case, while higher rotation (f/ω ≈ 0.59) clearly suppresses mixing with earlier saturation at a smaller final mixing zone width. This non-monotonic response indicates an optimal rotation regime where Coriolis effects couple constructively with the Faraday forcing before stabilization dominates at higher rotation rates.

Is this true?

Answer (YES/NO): NO